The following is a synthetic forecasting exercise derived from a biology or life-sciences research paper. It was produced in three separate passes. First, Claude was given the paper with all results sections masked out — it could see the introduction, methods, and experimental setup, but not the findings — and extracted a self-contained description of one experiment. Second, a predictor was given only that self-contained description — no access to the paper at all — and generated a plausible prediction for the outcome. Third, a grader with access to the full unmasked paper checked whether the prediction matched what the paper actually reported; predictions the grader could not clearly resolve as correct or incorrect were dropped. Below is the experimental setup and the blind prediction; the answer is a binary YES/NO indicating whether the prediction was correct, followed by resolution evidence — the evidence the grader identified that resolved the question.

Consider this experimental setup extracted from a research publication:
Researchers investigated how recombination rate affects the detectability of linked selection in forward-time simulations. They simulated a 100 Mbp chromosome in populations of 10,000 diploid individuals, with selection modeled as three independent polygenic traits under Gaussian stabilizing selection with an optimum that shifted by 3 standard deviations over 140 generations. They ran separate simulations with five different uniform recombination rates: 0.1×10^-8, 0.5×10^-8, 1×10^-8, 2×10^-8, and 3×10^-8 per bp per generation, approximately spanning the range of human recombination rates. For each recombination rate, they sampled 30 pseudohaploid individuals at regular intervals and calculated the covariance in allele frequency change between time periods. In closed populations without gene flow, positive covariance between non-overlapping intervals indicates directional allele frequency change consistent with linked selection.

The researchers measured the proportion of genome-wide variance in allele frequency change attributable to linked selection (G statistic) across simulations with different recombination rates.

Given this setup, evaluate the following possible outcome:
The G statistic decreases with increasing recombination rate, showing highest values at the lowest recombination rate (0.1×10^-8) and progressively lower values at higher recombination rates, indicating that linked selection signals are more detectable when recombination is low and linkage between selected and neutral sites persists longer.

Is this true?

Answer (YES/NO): YES